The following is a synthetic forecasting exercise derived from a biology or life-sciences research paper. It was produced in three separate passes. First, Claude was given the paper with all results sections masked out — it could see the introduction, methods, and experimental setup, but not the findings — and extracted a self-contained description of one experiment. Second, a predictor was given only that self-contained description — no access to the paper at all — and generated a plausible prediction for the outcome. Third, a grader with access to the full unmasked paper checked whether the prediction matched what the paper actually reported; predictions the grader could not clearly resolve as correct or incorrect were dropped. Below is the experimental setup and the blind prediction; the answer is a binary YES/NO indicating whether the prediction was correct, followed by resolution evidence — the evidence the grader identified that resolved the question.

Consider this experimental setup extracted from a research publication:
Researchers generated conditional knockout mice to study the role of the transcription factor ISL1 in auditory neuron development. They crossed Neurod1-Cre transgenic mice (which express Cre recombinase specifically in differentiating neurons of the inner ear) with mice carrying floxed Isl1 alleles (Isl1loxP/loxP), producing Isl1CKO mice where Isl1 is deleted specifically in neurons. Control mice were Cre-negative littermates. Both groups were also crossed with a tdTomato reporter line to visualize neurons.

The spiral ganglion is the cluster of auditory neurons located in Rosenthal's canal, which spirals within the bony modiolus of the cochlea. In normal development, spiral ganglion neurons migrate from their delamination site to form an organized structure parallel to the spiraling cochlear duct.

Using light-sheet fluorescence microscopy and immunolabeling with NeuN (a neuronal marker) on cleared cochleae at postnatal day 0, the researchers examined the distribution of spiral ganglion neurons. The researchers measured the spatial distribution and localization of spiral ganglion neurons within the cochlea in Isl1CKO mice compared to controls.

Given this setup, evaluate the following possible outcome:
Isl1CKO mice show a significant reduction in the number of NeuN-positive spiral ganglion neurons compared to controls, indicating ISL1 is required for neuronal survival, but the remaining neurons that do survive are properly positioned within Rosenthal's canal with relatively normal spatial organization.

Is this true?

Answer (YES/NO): NO